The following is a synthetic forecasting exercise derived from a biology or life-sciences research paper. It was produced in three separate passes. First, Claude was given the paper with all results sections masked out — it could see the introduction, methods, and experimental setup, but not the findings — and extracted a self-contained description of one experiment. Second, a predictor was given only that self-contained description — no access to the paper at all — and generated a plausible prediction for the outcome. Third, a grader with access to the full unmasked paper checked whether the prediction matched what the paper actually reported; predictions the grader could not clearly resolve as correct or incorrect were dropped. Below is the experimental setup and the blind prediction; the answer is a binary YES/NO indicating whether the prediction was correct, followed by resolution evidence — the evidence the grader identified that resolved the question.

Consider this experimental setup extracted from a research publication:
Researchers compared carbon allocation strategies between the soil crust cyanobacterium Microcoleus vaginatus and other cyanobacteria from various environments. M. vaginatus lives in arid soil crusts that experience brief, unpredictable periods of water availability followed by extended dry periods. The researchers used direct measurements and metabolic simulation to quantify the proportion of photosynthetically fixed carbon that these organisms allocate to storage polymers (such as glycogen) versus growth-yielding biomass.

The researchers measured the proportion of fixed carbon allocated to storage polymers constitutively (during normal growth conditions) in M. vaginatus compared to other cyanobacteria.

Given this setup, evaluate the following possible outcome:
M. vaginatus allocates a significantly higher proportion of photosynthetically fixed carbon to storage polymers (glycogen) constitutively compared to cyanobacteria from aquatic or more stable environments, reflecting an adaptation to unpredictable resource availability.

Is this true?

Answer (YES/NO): YES